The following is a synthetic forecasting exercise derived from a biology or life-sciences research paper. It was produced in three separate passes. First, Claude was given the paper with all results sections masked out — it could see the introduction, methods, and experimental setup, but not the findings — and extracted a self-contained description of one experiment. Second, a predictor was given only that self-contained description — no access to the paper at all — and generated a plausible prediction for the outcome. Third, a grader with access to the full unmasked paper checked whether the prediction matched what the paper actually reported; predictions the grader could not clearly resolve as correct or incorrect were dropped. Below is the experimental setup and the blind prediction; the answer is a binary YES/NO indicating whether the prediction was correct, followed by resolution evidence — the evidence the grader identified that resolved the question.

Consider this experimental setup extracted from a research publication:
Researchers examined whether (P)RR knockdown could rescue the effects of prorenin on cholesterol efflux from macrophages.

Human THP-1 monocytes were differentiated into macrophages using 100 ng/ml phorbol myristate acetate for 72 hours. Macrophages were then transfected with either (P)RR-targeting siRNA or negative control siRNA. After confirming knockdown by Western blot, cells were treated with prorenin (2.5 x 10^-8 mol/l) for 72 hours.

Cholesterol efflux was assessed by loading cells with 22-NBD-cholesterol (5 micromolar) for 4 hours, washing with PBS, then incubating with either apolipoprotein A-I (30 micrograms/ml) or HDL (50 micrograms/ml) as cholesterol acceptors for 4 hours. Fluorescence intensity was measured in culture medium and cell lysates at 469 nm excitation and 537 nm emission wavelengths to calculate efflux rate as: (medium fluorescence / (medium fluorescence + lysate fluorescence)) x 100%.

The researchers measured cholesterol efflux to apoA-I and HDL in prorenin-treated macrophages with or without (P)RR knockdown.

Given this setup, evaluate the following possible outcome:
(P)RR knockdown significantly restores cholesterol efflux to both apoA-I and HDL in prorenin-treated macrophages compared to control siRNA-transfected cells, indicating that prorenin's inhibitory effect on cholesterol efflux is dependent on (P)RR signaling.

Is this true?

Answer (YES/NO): YES